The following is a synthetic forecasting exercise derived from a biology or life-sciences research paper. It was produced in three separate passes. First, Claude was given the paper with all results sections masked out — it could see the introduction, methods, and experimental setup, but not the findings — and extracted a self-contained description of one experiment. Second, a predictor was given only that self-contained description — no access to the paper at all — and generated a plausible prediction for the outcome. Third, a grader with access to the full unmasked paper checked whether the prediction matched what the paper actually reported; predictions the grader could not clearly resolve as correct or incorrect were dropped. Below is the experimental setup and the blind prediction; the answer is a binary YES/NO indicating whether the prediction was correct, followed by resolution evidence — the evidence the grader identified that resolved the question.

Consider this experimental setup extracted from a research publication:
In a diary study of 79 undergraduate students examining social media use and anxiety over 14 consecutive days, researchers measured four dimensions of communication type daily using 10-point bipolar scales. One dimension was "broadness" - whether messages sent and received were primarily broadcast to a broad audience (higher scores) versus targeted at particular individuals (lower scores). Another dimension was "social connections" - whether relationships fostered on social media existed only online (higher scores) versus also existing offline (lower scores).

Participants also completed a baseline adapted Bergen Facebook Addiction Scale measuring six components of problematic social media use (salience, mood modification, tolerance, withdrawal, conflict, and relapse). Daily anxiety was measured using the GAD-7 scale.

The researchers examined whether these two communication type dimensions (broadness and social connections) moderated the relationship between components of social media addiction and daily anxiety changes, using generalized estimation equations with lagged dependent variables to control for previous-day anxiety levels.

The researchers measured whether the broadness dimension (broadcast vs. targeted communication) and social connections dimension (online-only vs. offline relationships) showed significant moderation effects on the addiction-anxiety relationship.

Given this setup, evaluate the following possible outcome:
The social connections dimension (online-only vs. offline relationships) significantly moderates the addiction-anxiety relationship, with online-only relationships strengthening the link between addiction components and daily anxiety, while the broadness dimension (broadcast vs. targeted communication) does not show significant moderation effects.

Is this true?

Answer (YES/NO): NO